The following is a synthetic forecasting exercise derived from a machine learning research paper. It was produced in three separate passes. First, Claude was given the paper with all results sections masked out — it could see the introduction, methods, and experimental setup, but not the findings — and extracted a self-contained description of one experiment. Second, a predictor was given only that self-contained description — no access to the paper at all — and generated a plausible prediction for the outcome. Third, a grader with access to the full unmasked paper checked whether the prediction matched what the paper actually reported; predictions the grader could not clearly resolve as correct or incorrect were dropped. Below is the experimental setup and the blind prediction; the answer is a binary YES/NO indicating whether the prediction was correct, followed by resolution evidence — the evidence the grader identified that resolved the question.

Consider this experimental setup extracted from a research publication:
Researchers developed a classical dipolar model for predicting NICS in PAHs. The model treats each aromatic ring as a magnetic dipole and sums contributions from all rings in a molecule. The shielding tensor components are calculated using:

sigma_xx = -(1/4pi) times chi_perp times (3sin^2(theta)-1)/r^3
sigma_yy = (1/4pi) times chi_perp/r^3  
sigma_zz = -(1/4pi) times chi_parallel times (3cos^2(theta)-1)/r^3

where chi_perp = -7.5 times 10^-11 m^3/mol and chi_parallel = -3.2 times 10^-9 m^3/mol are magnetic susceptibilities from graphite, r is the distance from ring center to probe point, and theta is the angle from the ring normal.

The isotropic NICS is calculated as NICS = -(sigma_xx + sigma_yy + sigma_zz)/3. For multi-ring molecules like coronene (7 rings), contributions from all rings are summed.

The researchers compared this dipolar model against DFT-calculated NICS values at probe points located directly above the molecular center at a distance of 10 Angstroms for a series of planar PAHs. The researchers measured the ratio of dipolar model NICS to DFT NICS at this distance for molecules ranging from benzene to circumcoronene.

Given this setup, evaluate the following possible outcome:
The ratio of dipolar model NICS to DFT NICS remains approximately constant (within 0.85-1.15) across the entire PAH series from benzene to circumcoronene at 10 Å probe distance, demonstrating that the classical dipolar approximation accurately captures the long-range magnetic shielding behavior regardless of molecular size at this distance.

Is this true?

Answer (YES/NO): NO